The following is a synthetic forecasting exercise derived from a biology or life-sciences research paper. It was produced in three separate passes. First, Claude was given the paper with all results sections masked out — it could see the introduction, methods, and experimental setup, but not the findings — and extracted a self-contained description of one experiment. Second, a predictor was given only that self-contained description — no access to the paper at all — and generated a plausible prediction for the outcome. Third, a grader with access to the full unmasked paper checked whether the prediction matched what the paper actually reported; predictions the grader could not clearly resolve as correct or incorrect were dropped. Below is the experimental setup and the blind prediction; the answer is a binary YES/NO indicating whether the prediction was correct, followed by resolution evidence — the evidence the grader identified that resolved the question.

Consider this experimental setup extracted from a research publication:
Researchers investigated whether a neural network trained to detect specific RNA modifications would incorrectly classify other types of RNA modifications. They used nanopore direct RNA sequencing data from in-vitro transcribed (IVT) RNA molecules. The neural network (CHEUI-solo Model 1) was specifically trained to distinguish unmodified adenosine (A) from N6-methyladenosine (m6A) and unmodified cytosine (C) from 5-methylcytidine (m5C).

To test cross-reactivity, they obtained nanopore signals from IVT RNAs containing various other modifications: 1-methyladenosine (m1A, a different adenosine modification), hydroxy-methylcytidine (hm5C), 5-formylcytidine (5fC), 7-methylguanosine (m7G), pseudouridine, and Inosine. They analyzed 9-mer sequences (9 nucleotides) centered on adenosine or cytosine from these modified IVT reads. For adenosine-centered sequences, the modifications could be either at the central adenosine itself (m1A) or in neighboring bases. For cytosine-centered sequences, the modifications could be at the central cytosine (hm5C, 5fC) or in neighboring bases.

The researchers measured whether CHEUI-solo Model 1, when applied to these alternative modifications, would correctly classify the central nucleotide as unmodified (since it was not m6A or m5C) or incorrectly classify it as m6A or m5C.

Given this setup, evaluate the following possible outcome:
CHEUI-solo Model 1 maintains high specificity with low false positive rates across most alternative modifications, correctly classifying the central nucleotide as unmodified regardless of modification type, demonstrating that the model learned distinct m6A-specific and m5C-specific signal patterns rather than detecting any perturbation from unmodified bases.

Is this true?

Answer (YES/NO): NO